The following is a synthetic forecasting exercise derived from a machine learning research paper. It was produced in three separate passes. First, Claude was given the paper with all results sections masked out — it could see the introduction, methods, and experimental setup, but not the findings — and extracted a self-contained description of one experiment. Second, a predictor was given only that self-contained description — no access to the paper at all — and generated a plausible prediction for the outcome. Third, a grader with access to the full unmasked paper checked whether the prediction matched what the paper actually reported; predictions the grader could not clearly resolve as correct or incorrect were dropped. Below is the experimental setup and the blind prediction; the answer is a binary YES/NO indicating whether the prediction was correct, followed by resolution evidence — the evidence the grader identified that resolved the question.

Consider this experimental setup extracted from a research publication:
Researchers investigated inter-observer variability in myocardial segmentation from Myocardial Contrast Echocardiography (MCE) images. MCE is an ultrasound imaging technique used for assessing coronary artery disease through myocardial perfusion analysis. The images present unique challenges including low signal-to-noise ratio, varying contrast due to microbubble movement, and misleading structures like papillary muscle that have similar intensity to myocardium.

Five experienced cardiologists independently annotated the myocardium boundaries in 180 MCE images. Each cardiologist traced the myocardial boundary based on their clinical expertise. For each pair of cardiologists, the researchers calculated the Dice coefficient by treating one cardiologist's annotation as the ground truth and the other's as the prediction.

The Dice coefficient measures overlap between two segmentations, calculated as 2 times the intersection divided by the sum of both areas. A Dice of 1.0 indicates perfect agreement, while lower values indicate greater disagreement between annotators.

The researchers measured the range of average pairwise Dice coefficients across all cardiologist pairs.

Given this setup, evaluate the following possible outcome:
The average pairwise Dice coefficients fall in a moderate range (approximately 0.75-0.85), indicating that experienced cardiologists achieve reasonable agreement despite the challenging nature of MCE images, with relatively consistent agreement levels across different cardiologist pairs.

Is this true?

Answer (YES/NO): NO